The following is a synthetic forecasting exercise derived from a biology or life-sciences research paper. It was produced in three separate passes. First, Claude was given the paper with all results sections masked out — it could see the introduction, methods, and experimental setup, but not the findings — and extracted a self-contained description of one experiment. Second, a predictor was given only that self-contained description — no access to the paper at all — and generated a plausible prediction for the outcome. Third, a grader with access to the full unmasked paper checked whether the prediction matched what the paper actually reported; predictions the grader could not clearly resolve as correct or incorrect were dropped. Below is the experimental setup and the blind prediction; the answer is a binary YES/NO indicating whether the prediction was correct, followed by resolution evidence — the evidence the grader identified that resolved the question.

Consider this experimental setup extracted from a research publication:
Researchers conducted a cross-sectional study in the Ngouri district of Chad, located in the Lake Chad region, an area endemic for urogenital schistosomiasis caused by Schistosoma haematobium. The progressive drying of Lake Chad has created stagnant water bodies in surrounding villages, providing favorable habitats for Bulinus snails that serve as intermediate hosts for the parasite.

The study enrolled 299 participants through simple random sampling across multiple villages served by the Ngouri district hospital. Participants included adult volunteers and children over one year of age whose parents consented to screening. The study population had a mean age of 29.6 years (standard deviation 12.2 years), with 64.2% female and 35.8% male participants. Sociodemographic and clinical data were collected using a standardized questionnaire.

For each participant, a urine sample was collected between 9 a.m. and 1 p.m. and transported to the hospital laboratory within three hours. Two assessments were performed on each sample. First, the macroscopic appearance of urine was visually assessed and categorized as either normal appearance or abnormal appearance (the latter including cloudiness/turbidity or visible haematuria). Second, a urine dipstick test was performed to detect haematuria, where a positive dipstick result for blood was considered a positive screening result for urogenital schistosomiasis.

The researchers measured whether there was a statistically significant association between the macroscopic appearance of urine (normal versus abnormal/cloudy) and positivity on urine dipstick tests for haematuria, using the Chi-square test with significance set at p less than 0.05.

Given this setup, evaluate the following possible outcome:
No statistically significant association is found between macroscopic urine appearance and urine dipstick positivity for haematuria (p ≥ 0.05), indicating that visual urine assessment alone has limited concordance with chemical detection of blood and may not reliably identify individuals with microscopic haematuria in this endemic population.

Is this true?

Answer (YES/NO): NO